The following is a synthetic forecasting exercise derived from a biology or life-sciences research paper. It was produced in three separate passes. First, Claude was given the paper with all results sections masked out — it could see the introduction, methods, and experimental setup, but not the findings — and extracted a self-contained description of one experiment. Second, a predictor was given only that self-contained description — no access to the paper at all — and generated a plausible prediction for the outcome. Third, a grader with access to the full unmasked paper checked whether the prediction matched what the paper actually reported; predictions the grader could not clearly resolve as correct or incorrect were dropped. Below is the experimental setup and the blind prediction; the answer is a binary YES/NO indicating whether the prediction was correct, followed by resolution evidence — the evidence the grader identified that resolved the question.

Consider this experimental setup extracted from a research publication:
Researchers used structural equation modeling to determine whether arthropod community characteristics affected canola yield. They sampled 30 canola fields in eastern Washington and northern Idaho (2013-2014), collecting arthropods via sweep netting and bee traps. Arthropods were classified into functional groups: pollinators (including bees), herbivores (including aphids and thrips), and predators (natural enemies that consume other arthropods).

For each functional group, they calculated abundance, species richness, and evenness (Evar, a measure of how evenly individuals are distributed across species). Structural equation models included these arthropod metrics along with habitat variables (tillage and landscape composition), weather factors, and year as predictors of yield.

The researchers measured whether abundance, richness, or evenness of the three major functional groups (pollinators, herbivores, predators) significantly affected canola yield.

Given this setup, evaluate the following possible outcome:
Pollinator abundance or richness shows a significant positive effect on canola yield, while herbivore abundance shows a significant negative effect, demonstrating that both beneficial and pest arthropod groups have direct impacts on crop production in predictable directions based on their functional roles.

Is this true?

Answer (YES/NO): NO